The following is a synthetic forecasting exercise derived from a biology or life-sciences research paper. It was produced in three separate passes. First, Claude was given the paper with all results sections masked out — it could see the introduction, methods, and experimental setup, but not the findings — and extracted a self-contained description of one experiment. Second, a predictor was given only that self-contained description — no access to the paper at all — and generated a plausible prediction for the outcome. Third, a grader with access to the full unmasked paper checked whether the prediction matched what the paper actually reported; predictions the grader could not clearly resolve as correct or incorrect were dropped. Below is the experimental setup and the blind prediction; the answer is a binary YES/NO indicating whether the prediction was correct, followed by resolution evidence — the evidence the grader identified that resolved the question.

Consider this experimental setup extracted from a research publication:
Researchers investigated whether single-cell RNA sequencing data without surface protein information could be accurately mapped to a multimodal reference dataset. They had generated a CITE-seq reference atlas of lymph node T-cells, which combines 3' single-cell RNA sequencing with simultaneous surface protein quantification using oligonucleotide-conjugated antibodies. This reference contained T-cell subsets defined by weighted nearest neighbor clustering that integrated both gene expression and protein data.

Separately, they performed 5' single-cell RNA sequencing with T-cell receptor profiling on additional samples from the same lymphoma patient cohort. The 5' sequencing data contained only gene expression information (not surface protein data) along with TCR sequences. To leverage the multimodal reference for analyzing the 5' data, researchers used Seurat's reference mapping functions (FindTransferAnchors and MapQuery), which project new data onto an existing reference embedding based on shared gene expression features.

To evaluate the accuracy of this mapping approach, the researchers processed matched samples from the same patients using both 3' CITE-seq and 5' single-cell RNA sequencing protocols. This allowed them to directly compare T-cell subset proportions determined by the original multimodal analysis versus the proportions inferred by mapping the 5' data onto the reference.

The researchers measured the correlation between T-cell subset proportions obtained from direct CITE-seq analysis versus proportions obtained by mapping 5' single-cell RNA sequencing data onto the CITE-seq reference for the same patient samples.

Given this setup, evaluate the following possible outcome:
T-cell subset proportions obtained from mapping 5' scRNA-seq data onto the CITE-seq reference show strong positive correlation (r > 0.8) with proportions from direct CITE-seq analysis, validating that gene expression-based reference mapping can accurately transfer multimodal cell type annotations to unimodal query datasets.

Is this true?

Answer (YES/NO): YES